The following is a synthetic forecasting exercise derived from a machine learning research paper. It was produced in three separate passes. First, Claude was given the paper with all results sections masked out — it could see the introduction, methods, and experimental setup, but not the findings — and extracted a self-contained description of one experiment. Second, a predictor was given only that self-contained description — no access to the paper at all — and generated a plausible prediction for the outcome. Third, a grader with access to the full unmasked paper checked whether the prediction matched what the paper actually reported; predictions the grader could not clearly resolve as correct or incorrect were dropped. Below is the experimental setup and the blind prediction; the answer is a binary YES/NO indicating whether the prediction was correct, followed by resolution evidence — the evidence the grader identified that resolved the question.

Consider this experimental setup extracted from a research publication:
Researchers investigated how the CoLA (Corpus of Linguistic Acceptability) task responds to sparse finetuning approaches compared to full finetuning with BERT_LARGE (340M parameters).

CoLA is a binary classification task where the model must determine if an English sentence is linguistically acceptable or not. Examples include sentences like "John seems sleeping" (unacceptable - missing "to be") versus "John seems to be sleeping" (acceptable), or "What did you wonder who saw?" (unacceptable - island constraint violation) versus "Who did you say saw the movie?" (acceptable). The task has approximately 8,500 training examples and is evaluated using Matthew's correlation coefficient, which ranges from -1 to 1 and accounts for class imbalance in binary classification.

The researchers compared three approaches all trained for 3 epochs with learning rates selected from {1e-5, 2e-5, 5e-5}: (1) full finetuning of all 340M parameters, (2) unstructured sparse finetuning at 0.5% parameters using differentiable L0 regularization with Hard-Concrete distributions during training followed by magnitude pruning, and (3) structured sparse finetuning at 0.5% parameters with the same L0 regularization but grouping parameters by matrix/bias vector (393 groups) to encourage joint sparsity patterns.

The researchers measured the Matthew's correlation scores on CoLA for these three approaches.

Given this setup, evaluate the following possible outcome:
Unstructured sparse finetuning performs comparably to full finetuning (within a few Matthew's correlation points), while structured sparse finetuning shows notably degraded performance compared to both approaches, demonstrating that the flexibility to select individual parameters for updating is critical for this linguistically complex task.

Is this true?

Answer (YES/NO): NO